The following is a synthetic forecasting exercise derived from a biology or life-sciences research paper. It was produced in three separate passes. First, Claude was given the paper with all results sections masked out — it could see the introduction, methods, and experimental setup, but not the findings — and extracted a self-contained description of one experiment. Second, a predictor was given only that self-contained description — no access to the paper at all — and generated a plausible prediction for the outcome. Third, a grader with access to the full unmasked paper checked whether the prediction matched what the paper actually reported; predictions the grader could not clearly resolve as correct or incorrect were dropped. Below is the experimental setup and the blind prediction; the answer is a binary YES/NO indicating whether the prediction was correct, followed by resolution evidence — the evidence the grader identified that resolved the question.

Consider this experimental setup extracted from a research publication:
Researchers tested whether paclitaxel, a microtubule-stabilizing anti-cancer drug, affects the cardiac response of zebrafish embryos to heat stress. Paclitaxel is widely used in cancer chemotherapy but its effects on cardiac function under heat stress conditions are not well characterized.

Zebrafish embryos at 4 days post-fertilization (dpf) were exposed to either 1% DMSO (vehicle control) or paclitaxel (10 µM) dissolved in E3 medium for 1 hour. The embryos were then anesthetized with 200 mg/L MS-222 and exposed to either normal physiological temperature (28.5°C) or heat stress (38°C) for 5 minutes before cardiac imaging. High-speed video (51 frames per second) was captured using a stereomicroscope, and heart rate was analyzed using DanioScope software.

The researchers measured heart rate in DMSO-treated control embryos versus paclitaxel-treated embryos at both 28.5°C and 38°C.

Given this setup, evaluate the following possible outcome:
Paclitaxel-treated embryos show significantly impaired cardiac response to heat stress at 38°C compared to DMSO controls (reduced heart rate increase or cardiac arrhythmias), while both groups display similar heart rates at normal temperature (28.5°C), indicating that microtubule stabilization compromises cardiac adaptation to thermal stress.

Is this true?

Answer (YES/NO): YES